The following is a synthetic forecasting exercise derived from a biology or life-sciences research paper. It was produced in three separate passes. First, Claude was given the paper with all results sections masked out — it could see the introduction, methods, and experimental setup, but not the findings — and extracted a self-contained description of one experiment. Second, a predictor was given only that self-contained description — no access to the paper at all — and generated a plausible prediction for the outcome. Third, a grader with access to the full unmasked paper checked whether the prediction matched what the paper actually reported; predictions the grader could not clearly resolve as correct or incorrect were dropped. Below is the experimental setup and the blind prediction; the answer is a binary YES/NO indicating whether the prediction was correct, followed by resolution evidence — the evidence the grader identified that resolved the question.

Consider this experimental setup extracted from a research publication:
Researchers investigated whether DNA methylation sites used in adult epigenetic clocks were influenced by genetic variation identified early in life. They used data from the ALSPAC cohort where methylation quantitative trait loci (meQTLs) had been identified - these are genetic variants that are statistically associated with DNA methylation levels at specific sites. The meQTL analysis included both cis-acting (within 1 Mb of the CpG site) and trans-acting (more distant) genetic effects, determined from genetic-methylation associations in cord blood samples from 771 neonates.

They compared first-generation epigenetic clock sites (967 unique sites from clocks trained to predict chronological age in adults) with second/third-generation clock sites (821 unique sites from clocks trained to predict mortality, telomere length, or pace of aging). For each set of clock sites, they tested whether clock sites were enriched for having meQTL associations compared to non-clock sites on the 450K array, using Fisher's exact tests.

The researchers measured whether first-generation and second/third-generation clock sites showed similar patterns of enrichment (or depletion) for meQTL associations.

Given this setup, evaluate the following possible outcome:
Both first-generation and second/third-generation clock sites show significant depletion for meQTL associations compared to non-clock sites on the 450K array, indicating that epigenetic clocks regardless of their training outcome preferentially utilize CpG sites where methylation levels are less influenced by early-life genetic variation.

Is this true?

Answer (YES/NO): NO